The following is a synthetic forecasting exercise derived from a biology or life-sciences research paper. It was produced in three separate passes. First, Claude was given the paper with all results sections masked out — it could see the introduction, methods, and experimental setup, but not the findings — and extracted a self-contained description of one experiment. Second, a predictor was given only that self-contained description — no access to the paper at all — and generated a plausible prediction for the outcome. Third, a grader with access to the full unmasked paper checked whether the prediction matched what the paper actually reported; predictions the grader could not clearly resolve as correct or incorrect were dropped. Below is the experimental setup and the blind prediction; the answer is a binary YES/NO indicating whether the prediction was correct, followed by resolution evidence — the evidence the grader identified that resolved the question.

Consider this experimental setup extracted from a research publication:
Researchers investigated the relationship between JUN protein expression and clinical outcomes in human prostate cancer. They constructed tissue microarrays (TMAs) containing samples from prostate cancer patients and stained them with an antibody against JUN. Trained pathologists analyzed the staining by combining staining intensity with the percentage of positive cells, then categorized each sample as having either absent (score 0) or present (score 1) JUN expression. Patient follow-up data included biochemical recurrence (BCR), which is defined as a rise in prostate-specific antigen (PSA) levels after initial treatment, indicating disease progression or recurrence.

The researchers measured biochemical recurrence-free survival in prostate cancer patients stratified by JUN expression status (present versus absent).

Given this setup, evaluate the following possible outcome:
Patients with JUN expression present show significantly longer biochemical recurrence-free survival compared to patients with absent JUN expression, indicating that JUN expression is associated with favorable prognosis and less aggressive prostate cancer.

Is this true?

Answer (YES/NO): YES